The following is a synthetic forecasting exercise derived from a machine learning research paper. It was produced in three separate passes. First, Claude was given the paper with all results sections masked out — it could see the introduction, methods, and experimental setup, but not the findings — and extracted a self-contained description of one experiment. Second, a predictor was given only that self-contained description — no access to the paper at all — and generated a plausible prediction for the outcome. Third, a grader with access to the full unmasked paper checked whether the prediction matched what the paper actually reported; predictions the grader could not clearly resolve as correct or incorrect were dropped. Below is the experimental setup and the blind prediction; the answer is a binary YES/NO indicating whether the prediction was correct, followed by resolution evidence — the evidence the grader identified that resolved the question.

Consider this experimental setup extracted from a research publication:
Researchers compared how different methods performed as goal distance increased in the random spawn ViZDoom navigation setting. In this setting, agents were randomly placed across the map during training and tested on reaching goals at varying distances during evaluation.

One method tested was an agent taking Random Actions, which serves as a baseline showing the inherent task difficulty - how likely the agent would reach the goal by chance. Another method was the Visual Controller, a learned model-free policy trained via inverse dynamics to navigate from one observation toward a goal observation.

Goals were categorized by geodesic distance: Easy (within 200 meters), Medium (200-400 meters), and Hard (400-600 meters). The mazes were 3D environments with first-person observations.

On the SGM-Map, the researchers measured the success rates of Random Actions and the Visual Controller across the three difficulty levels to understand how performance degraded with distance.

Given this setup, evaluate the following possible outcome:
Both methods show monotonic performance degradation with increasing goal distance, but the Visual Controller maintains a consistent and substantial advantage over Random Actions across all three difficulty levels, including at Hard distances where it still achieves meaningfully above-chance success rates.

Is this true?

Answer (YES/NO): NO